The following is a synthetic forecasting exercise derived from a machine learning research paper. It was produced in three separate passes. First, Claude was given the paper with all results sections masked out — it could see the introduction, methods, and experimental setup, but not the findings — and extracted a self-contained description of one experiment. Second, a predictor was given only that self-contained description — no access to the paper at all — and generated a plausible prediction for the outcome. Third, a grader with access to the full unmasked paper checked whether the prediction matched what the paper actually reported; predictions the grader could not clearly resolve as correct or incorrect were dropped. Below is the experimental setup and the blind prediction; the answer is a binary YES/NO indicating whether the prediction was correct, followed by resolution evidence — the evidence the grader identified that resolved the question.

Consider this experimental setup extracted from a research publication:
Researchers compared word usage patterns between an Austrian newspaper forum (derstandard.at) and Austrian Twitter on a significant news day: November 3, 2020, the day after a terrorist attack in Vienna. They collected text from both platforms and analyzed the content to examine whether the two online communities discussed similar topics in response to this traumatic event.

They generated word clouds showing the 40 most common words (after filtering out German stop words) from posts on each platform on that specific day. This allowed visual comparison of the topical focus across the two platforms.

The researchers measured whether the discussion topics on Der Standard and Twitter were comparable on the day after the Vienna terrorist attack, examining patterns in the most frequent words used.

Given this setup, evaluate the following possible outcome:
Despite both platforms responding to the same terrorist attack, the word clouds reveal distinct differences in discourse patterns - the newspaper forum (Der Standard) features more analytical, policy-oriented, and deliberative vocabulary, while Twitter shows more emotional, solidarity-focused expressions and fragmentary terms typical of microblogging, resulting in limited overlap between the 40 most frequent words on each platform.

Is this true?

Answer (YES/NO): NO